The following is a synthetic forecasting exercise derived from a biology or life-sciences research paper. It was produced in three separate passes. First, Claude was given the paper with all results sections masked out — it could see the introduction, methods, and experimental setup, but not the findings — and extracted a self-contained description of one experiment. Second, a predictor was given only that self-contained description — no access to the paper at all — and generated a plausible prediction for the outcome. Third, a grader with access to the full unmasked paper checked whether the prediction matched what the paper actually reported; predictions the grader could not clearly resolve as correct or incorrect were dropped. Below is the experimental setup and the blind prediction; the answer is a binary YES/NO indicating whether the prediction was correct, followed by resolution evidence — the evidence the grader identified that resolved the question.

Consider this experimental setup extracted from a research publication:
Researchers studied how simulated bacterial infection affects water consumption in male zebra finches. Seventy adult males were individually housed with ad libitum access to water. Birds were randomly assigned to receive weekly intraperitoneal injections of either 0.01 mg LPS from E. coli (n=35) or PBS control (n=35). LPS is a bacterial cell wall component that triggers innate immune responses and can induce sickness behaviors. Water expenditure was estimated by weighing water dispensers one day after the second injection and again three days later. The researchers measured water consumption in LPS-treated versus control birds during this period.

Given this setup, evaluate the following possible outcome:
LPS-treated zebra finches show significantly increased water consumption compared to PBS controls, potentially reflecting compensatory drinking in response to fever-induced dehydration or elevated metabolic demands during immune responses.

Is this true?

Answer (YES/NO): YES